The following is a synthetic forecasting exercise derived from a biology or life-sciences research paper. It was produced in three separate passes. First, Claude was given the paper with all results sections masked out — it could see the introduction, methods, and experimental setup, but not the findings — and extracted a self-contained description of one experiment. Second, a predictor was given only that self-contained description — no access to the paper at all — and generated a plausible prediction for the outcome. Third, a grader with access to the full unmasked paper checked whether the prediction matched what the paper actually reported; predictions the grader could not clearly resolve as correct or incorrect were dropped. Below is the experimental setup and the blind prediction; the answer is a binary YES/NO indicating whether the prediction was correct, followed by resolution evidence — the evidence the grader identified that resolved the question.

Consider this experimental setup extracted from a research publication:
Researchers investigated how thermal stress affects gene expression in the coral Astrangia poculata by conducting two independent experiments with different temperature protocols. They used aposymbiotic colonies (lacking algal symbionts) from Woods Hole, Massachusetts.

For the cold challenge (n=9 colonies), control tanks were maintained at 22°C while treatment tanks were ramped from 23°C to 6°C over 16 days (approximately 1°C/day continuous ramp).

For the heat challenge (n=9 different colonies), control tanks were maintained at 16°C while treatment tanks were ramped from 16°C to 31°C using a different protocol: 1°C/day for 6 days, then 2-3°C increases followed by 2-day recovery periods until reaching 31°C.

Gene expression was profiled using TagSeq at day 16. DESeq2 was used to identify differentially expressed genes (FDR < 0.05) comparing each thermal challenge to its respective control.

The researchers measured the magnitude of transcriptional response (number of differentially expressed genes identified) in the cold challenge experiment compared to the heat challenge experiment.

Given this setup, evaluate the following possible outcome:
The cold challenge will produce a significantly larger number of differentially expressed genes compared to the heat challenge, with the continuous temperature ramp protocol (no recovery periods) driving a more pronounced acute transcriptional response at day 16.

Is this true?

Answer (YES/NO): NO